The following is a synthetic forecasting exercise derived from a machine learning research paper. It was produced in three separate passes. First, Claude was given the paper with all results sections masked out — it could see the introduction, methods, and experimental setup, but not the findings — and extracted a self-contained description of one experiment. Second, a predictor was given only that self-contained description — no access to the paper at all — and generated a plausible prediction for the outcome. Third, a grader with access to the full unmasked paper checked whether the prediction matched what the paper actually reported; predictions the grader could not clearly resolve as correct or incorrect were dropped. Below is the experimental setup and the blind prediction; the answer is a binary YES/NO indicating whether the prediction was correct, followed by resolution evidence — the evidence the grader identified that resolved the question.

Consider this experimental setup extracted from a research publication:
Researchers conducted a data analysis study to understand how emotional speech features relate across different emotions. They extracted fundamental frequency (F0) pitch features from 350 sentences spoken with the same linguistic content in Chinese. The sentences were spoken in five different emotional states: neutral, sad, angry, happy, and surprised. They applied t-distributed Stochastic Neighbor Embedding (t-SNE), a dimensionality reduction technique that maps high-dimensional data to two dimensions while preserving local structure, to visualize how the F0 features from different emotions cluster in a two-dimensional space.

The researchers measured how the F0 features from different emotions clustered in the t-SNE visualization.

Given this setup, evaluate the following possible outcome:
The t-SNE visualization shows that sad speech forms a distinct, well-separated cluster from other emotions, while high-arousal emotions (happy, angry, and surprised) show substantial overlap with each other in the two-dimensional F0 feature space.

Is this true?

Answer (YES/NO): NO